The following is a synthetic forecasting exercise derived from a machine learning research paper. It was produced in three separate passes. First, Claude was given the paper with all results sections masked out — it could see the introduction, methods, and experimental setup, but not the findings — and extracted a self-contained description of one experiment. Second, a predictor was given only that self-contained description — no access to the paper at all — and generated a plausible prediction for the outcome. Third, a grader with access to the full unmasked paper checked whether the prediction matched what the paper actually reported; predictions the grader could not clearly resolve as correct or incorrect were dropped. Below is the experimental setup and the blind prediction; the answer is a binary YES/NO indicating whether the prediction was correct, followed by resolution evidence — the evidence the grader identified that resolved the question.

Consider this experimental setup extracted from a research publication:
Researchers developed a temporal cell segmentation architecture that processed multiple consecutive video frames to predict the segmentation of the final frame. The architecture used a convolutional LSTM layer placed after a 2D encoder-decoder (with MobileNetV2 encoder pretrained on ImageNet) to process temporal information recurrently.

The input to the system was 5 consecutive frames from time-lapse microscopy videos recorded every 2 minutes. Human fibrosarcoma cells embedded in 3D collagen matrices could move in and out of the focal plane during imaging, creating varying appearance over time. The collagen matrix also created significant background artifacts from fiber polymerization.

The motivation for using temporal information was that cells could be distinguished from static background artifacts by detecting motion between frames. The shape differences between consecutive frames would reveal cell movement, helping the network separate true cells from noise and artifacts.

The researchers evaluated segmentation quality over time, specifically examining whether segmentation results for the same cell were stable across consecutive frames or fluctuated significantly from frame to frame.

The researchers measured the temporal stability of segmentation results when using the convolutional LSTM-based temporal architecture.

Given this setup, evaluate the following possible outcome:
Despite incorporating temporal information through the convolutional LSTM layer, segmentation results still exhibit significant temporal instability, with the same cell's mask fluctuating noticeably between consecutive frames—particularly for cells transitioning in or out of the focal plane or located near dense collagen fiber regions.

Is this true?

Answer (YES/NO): NO